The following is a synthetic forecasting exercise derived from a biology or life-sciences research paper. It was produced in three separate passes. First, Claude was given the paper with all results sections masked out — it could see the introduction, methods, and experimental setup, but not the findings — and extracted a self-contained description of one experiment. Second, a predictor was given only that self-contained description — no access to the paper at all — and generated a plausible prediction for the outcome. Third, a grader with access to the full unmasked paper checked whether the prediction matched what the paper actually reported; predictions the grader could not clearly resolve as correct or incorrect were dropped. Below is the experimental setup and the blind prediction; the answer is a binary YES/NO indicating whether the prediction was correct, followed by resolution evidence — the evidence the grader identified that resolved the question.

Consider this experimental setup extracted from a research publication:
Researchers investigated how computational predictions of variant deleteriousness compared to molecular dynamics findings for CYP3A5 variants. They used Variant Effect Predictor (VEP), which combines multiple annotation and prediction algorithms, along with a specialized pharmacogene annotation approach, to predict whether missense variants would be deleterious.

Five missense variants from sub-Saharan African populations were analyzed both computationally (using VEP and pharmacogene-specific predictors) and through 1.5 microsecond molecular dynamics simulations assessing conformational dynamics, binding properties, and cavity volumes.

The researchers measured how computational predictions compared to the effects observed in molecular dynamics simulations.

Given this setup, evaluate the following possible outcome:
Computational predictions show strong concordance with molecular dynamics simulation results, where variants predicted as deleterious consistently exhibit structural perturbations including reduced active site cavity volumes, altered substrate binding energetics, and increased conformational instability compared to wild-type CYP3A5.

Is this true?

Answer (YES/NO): NO